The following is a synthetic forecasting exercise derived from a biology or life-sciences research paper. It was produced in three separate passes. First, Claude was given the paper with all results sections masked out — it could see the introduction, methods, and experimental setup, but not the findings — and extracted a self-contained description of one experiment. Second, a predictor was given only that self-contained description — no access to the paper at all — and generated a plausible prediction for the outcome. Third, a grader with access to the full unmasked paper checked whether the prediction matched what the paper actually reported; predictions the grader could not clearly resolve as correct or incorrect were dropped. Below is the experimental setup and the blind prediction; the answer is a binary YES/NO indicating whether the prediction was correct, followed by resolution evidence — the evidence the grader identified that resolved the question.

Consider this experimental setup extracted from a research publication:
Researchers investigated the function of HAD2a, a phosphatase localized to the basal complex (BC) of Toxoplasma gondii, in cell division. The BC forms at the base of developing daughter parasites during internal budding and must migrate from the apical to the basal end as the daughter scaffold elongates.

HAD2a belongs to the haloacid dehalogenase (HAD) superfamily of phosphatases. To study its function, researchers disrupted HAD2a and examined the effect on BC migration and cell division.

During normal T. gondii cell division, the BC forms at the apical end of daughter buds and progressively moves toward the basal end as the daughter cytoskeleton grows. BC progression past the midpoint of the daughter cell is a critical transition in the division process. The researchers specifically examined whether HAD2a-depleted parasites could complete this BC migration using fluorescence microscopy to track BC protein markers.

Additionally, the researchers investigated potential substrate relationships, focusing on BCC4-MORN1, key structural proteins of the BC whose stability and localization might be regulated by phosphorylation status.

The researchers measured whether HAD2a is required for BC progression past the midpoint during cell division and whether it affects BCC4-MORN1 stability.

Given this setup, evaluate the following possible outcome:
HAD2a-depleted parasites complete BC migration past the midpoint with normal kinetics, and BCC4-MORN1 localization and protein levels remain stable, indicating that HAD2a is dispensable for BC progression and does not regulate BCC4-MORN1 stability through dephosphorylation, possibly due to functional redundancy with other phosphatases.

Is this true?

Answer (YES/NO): NO